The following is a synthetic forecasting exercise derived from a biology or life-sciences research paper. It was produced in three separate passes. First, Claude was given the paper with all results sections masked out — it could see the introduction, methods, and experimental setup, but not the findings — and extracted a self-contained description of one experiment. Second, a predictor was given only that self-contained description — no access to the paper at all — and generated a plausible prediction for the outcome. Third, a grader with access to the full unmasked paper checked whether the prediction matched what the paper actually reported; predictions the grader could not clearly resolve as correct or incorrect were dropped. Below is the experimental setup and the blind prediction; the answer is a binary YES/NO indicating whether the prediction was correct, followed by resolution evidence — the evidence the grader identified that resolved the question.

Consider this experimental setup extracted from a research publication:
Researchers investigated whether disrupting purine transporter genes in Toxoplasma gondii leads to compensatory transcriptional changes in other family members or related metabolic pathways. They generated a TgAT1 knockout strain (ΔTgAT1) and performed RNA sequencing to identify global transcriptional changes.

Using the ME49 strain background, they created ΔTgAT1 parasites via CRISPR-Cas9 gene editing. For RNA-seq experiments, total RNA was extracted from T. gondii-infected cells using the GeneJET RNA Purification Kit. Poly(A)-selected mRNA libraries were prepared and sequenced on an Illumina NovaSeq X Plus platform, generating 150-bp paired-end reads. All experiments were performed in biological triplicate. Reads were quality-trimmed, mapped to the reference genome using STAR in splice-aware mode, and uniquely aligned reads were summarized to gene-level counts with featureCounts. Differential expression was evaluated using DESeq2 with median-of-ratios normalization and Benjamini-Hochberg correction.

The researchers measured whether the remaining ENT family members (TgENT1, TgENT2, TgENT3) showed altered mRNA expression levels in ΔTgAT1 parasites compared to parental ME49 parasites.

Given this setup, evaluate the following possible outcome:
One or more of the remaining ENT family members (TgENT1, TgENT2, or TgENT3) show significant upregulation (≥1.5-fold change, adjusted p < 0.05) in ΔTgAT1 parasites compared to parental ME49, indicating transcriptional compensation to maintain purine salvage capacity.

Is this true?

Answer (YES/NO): NO